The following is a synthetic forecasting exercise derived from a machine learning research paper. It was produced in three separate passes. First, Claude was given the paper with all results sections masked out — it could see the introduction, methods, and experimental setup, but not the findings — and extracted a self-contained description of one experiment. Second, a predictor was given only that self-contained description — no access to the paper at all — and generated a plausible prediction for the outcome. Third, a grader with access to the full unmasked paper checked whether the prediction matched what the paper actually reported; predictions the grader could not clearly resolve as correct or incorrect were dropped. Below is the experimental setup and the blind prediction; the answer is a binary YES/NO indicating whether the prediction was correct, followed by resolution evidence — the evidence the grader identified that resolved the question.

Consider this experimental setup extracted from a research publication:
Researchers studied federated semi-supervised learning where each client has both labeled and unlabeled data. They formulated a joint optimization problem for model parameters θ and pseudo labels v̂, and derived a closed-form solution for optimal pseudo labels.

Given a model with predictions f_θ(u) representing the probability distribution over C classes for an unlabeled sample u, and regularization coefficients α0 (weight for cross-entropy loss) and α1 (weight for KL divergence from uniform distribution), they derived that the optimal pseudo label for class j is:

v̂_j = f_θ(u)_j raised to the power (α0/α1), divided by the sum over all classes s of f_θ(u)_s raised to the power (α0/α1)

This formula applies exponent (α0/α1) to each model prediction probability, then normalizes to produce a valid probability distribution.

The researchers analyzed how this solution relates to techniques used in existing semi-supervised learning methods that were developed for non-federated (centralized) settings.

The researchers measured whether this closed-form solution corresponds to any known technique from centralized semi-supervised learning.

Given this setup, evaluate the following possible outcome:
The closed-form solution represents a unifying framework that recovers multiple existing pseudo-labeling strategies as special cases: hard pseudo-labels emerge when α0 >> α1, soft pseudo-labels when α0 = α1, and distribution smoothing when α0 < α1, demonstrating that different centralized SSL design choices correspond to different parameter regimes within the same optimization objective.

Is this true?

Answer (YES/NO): NO